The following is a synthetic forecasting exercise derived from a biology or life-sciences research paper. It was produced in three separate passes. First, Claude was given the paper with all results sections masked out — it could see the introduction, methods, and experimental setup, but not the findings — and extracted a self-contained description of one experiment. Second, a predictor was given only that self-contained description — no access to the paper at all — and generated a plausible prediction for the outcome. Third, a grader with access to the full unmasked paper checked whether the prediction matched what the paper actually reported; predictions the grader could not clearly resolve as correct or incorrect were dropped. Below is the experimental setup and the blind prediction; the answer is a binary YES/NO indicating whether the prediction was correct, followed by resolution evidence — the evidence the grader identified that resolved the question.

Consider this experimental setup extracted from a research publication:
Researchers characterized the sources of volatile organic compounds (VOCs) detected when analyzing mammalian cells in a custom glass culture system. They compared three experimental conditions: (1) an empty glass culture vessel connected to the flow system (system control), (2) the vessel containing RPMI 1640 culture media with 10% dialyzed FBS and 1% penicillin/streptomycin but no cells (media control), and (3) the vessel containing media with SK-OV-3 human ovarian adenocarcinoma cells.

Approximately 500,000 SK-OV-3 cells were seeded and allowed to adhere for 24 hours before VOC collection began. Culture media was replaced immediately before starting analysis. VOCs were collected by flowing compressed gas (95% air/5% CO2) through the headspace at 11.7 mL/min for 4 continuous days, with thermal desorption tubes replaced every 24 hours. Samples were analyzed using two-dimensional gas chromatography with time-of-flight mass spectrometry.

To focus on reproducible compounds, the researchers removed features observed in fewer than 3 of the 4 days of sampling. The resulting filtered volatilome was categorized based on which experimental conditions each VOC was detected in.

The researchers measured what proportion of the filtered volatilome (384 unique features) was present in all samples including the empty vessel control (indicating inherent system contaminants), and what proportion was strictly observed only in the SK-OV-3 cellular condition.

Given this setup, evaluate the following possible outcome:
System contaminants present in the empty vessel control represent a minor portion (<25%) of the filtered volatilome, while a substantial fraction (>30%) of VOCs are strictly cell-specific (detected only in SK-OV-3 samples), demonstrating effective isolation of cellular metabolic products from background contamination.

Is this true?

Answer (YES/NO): NO